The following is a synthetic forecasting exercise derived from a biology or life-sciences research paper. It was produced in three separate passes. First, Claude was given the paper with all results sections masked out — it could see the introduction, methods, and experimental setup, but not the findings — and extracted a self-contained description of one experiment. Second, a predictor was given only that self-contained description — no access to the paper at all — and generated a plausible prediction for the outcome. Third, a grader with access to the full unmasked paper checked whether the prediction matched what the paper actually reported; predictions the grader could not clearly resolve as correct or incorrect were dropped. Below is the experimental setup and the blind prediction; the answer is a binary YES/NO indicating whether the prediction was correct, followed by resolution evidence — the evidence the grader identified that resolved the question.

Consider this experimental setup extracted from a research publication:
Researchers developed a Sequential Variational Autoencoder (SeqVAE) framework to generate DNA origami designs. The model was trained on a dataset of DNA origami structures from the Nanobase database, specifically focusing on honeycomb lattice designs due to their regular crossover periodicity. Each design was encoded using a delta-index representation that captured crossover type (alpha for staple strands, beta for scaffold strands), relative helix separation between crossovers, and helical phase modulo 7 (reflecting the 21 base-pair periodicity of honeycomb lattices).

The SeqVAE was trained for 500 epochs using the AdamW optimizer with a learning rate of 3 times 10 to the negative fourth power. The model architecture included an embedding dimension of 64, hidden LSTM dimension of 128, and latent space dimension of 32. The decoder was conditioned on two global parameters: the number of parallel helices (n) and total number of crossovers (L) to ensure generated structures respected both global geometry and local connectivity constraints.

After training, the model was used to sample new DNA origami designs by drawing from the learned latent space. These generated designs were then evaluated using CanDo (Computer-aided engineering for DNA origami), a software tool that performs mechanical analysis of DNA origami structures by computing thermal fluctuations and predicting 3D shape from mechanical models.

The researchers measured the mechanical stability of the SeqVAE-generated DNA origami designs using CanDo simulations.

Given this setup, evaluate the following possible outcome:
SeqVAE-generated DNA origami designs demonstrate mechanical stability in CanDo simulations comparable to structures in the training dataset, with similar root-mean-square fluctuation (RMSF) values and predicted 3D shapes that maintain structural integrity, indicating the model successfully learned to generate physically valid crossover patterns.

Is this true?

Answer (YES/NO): NO